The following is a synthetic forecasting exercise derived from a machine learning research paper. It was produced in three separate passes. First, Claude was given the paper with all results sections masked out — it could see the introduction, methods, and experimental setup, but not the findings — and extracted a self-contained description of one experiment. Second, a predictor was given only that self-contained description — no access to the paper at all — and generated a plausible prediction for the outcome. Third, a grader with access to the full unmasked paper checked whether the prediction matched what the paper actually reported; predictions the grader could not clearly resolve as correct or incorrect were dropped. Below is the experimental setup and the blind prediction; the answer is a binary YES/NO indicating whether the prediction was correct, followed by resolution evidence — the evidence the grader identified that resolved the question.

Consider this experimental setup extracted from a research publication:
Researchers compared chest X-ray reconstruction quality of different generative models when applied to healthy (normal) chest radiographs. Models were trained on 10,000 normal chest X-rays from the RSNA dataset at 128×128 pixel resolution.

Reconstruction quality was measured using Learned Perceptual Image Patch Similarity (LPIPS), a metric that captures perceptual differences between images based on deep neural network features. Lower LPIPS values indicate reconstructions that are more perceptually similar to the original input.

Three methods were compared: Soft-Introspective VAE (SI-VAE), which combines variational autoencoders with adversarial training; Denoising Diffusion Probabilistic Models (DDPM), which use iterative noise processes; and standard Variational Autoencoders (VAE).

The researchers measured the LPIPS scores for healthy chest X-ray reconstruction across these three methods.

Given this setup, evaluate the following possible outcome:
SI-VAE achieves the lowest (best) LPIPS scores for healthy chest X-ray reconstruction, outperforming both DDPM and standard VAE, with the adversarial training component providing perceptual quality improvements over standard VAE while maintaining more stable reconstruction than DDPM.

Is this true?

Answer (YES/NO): NO